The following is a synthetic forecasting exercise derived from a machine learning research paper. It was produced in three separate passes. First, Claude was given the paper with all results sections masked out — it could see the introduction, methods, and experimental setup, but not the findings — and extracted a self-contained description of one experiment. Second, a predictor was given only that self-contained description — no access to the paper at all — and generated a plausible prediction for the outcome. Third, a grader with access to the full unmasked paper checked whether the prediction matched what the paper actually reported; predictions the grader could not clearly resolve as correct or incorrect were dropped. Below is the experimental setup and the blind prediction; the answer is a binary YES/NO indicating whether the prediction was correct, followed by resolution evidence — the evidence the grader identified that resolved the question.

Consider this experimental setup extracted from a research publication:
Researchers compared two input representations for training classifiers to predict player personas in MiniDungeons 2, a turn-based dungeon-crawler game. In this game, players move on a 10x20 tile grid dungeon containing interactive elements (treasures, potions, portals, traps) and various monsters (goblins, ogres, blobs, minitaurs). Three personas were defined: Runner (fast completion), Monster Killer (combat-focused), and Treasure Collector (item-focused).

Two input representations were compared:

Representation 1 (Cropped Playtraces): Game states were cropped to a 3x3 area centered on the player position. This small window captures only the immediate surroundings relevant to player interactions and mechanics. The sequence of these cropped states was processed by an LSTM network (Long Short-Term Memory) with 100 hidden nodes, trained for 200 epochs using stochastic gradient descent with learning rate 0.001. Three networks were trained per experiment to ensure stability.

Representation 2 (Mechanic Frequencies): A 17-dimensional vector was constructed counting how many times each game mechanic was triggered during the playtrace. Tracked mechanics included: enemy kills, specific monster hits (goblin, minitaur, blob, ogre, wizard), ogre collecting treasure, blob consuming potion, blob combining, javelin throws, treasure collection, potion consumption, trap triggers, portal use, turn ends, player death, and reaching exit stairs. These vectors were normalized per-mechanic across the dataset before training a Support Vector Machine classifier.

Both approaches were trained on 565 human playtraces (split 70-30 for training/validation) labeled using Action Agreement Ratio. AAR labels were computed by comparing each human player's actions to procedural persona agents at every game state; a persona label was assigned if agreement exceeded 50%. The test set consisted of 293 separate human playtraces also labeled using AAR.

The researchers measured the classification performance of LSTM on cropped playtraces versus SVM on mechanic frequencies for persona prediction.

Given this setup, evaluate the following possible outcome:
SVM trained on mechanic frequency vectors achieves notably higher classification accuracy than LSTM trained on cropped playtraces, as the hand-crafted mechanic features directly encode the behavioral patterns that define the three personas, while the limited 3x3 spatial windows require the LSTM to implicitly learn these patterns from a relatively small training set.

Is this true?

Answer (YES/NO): NO